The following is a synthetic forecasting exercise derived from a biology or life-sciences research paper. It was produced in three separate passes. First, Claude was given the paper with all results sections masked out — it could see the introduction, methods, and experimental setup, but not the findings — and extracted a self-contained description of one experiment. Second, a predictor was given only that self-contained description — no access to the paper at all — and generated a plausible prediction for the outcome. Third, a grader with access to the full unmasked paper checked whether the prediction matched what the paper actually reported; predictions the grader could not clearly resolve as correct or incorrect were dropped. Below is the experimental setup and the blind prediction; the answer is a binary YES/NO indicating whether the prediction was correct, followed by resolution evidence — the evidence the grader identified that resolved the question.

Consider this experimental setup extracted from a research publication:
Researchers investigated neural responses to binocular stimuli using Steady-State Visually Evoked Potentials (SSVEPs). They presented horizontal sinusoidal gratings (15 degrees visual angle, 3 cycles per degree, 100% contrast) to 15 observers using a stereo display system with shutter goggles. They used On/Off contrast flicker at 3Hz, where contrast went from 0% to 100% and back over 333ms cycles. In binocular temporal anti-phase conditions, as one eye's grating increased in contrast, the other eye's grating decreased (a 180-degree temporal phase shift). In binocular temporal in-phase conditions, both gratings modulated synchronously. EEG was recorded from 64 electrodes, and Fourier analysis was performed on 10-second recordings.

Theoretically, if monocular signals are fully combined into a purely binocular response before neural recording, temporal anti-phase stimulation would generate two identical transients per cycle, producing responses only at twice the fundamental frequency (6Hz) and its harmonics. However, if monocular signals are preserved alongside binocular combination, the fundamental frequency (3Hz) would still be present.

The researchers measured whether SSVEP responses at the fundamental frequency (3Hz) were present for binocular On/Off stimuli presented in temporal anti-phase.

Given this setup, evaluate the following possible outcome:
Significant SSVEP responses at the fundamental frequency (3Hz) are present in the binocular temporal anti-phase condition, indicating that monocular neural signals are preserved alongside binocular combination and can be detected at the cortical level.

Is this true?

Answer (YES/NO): YES